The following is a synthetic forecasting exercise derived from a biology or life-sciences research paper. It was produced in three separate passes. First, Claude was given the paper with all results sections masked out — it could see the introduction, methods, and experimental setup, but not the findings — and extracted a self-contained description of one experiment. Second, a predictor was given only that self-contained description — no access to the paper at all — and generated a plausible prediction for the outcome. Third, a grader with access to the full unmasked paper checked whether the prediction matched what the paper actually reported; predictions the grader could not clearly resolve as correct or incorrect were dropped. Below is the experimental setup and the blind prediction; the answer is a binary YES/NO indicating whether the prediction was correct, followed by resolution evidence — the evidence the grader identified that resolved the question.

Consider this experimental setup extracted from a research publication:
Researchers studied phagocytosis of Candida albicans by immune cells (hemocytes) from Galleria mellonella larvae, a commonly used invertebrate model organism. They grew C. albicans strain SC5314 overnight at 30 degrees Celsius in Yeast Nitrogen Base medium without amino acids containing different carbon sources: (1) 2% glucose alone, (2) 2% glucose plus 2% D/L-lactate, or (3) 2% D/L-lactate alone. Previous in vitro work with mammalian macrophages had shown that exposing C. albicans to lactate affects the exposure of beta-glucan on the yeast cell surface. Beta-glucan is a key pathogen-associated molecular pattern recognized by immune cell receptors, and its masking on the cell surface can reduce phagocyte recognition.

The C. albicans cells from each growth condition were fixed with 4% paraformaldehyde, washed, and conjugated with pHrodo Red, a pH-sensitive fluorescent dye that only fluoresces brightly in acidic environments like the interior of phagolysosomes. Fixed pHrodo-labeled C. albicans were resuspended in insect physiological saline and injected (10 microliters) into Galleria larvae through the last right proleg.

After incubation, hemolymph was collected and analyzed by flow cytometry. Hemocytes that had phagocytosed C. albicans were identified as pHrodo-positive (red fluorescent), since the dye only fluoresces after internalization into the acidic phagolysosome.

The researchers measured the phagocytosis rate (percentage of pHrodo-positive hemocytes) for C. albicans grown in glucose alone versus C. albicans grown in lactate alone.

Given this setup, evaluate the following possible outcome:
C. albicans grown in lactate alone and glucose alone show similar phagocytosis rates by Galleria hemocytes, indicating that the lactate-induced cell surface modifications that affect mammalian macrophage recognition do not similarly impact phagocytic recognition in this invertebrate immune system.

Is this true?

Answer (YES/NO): NO